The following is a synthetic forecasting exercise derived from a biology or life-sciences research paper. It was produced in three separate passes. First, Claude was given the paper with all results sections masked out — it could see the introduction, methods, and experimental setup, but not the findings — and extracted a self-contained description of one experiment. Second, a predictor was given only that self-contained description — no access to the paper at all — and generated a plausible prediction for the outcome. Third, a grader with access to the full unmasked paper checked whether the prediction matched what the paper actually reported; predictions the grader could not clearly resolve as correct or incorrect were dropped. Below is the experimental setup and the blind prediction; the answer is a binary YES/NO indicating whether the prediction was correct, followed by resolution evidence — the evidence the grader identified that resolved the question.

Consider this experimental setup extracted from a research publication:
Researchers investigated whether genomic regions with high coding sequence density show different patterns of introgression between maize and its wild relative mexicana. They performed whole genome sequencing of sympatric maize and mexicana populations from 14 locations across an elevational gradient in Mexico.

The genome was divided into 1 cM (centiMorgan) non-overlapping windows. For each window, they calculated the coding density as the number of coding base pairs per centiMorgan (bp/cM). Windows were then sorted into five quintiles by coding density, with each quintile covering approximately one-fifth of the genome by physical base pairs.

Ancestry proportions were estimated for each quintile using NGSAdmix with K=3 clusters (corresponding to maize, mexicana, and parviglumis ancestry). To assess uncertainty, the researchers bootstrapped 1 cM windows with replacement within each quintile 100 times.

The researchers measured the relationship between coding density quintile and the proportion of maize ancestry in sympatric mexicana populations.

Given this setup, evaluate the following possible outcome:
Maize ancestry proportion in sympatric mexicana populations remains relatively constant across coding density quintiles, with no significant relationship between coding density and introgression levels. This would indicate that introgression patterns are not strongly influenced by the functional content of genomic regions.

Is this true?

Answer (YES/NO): NO